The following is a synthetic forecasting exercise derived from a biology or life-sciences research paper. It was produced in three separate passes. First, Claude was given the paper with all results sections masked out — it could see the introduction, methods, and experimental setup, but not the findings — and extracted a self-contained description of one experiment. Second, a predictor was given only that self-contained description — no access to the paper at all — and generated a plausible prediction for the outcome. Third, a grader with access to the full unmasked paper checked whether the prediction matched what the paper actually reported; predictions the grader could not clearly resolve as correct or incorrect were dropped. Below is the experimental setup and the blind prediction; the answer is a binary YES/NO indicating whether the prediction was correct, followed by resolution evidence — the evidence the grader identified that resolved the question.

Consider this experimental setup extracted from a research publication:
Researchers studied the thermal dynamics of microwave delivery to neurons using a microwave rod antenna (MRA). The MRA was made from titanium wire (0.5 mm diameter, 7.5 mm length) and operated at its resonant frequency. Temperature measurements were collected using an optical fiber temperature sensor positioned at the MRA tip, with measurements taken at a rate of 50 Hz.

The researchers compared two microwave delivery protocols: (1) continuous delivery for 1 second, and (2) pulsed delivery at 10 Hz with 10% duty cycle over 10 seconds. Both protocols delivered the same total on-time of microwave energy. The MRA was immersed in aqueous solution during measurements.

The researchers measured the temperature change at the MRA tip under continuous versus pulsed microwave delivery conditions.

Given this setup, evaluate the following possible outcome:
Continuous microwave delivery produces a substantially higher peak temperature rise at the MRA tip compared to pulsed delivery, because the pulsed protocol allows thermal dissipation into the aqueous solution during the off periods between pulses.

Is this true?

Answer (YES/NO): YES